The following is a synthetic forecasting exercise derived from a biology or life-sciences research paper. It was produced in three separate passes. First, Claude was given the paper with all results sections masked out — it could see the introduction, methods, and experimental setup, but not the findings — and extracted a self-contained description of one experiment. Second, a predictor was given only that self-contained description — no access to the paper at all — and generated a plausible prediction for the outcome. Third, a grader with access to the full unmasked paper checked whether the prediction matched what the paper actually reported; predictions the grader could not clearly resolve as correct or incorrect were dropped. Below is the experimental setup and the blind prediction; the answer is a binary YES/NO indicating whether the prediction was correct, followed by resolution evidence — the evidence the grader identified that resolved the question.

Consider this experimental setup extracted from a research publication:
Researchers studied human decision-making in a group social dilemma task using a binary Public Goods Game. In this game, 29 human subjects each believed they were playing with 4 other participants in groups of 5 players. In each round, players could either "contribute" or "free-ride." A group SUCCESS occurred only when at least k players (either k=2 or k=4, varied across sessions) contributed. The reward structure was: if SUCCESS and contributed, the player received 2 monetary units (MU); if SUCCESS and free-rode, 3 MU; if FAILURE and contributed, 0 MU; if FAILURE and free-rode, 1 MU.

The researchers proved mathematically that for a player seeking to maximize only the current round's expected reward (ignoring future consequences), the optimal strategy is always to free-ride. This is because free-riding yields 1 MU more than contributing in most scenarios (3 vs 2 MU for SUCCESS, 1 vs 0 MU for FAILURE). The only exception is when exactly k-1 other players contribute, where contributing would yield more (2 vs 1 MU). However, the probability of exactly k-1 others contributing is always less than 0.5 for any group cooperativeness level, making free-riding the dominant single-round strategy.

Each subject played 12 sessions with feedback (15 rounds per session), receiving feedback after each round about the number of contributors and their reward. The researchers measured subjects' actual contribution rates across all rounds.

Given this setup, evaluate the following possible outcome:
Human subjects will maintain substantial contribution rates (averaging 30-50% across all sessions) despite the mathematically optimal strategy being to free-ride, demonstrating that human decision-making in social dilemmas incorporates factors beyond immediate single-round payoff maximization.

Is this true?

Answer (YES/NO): NO